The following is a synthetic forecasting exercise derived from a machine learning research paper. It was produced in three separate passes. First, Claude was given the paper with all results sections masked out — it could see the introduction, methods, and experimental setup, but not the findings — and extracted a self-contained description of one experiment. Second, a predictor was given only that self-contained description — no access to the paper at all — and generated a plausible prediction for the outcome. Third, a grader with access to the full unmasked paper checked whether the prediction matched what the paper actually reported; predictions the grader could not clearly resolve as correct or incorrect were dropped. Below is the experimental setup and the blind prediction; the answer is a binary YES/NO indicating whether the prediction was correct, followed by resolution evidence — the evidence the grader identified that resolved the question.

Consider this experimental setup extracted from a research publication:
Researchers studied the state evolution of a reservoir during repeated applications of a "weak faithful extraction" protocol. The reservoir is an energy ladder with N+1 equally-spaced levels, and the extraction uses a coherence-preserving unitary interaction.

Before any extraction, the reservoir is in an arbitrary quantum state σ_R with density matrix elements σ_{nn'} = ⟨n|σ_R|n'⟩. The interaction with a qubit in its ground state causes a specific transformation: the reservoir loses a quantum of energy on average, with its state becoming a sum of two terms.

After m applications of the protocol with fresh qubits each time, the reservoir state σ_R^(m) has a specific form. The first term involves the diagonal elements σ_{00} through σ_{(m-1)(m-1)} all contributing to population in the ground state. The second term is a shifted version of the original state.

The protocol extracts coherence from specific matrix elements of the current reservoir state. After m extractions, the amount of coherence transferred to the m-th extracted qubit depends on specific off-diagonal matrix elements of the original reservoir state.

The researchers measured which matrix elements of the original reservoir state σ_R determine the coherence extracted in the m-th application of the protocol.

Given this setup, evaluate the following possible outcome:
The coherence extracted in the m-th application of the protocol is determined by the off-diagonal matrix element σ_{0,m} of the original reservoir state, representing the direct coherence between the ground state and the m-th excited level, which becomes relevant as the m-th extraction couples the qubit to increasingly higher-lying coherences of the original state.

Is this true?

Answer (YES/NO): NO